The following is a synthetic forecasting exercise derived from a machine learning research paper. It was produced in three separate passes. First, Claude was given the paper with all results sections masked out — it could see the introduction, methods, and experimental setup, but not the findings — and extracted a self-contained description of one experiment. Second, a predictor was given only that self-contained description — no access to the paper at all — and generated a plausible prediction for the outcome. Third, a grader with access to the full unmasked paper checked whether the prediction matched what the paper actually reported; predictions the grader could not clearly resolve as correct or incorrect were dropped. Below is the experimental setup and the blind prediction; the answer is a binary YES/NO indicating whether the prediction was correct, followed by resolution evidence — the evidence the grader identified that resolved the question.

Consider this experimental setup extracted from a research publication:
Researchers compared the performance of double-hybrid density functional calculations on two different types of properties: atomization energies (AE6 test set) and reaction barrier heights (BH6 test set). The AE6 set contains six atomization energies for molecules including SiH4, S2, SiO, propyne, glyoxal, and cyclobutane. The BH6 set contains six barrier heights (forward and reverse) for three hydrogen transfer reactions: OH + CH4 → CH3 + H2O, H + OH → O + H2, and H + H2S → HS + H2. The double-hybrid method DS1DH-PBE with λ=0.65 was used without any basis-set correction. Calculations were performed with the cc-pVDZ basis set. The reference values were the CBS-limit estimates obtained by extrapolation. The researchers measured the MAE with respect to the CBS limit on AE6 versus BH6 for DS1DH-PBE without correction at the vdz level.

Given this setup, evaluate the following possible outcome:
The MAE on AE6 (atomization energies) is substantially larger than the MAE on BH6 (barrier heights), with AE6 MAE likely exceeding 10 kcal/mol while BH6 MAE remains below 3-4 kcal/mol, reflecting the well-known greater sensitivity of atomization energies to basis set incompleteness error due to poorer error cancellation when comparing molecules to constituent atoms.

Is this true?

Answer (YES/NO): YES